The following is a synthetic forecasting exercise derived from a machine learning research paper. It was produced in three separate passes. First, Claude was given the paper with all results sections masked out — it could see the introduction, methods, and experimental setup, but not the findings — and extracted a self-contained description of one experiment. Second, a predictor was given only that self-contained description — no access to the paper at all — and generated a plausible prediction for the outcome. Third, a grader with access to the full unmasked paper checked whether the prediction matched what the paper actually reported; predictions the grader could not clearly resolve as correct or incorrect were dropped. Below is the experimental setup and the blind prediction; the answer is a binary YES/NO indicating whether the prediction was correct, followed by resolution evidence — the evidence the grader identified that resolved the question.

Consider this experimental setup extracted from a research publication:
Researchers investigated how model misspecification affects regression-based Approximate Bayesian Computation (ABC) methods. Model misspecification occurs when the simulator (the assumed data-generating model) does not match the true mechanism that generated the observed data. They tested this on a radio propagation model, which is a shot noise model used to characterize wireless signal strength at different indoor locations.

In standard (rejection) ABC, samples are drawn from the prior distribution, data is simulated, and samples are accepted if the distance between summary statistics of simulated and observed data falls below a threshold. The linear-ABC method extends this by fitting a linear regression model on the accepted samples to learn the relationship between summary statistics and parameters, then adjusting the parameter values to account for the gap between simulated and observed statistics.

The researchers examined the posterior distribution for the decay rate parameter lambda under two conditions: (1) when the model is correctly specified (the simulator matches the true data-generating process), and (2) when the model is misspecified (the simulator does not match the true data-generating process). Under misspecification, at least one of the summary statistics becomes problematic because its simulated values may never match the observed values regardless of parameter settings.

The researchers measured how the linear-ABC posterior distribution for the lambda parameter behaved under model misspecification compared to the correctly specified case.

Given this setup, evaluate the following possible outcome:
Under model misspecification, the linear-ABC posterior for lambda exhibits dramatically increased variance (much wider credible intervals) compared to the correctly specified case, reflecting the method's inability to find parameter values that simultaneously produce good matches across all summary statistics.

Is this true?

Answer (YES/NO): NO